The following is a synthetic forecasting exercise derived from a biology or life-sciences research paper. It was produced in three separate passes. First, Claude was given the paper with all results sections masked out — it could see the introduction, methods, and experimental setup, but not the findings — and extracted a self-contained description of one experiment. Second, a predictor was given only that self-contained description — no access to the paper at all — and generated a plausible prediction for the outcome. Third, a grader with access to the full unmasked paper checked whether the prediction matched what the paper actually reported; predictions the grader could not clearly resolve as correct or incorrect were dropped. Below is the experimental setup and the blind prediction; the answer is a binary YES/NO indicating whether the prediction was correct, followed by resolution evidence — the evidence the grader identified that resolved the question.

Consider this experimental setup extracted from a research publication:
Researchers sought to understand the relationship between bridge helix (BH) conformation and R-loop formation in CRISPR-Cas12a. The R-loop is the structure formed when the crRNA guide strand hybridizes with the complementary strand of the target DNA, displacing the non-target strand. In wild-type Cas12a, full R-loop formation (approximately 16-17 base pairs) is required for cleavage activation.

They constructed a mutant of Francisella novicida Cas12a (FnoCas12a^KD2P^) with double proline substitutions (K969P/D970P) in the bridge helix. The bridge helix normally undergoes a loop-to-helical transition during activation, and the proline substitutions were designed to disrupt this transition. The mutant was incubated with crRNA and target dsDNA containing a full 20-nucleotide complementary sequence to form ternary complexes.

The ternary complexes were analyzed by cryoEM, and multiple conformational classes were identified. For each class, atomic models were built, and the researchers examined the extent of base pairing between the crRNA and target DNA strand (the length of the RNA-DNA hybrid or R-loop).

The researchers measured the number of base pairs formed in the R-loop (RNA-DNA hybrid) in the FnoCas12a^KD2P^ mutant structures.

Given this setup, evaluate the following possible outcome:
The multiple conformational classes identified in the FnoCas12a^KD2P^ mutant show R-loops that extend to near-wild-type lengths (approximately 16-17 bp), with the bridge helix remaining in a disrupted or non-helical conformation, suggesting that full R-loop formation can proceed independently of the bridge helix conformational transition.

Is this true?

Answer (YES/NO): NO